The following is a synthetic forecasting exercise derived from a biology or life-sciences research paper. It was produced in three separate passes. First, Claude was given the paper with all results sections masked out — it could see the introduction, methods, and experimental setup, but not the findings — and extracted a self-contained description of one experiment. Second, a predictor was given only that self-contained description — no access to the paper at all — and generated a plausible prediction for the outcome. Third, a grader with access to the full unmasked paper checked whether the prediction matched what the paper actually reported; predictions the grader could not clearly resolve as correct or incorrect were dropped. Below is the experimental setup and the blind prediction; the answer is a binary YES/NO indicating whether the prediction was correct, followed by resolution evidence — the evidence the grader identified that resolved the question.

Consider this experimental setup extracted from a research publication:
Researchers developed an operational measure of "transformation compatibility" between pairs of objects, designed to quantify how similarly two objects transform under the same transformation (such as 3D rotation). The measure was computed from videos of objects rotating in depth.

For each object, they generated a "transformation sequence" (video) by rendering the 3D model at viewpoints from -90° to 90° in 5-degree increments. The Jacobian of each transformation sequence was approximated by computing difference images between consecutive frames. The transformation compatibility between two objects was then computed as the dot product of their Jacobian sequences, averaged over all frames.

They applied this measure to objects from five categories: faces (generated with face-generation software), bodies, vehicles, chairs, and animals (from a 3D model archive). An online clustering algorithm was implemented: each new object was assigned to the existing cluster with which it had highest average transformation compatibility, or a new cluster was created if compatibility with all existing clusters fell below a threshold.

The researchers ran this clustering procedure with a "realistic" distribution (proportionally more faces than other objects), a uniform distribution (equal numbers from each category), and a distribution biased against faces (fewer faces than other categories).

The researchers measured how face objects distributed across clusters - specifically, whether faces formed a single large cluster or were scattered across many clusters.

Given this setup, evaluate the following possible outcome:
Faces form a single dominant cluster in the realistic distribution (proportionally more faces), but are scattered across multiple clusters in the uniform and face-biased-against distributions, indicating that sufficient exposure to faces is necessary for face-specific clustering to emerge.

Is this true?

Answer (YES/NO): NO